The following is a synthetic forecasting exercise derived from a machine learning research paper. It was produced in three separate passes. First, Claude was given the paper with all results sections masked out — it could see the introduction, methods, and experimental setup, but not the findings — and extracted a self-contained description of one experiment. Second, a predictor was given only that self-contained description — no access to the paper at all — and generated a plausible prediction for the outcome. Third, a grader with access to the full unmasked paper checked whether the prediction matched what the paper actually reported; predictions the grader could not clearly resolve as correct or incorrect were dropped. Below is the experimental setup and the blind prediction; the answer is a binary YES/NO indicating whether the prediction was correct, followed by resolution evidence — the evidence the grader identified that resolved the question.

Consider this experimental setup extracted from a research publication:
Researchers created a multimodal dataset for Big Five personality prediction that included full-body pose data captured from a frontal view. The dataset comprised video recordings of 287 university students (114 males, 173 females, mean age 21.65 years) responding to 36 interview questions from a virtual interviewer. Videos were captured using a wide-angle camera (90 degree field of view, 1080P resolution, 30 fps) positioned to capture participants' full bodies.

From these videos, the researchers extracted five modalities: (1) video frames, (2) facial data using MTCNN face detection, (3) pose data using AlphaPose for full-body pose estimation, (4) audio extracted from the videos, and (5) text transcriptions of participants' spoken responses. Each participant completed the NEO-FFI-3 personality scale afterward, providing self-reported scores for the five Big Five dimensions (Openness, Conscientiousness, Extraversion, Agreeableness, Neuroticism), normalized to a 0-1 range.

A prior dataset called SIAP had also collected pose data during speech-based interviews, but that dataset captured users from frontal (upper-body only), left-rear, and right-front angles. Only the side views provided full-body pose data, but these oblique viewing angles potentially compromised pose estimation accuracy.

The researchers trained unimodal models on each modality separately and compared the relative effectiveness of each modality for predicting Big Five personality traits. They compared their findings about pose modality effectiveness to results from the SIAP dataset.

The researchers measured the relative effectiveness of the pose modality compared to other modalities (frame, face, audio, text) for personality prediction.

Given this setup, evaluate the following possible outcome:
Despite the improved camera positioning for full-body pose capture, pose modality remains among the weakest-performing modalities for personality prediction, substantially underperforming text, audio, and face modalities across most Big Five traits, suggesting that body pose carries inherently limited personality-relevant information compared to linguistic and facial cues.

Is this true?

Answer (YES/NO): NO